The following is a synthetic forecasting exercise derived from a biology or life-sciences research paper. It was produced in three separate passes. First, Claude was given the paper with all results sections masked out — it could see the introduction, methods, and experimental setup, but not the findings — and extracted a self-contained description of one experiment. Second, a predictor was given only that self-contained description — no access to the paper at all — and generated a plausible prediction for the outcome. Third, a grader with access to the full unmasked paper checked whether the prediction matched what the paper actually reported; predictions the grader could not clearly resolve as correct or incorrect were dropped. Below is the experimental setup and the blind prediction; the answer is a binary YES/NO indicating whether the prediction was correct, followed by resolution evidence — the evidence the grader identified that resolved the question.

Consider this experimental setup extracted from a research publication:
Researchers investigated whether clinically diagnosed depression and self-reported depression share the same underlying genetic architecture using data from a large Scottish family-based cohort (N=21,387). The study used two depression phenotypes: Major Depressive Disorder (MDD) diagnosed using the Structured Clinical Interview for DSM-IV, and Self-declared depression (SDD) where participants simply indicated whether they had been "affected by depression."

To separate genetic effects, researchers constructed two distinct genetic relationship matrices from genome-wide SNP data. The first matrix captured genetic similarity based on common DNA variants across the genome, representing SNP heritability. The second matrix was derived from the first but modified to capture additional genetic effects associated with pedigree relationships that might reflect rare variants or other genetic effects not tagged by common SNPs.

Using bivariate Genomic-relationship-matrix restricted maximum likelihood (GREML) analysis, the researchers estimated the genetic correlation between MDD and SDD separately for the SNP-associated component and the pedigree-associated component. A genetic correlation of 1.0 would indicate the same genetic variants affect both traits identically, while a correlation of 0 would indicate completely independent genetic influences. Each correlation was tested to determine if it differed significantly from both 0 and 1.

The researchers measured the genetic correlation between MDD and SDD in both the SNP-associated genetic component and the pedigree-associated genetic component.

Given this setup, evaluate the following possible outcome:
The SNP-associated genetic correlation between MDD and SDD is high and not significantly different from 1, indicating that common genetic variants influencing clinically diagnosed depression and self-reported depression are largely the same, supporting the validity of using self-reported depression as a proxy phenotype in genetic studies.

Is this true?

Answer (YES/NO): YES